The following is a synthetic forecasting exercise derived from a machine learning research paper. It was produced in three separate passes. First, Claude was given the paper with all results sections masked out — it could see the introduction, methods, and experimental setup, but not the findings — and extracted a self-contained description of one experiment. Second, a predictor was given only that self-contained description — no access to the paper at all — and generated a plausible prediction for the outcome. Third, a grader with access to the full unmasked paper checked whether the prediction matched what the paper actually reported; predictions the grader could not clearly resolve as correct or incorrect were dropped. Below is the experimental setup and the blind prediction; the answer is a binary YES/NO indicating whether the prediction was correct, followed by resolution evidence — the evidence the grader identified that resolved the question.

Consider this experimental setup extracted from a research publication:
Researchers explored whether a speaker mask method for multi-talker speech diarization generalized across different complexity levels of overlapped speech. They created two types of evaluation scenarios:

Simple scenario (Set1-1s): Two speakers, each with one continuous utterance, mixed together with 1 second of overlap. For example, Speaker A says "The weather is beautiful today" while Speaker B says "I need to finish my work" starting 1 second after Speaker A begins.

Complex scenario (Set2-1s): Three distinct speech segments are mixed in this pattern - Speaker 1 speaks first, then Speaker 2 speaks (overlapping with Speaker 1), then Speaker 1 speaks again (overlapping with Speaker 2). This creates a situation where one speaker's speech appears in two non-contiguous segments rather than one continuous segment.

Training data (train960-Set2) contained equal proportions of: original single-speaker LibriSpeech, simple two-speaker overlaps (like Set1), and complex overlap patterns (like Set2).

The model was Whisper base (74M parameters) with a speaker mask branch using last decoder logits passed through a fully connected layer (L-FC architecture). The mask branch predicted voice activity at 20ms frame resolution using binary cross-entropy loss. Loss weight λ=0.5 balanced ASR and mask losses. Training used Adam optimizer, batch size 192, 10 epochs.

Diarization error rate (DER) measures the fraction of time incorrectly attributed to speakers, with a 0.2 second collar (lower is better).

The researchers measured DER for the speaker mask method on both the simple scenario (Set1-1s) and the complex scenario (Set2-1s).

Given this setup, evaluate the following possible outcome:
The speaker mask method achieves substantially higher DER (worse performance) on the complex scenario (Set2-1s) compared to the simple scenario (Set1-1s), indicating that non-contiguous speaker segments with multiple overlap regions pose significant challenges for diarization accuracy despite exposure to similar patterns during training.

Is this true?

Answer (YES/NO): NO